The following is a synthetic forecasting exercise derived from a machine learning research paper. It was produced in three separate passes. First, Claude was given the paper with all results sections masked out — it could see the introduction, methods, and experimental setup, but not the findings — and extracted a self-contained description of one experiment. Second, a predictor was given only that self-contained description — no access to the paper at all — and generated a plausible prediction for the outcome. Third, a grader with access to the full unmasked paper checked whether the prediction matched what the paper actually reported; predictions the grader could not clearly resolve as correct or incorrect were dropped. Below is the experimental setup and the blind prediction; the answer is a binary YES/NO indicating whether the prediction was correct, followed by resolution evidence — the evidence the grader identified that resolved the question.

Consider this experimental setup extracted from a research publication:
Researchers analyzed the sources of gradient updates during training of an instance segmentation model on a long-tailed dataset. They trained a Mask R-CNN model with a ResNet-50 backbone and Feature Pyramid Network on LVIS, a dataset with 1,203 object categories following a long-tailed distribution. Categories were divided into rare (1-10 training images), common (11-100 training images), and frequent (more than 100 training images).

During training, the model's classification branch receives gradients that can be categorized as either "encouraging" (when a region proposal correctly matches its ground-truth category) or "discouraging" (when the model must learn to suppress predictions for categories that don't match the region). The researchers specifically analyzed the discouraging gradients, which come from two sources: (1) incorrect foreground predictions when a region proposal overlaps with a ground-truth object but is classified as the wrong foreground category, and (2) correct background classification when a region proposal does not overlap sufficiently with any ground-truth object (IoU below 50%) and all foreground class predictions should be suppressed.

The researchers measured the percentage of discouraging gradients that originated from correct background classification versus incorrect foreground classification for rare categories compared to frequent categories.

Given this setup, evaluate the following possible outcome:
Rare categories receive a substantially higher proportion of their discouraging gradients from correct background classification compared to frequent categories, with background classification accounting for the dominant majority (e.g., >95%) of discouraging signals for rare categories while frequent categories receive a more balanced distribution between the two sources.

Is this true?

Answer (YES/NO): NO